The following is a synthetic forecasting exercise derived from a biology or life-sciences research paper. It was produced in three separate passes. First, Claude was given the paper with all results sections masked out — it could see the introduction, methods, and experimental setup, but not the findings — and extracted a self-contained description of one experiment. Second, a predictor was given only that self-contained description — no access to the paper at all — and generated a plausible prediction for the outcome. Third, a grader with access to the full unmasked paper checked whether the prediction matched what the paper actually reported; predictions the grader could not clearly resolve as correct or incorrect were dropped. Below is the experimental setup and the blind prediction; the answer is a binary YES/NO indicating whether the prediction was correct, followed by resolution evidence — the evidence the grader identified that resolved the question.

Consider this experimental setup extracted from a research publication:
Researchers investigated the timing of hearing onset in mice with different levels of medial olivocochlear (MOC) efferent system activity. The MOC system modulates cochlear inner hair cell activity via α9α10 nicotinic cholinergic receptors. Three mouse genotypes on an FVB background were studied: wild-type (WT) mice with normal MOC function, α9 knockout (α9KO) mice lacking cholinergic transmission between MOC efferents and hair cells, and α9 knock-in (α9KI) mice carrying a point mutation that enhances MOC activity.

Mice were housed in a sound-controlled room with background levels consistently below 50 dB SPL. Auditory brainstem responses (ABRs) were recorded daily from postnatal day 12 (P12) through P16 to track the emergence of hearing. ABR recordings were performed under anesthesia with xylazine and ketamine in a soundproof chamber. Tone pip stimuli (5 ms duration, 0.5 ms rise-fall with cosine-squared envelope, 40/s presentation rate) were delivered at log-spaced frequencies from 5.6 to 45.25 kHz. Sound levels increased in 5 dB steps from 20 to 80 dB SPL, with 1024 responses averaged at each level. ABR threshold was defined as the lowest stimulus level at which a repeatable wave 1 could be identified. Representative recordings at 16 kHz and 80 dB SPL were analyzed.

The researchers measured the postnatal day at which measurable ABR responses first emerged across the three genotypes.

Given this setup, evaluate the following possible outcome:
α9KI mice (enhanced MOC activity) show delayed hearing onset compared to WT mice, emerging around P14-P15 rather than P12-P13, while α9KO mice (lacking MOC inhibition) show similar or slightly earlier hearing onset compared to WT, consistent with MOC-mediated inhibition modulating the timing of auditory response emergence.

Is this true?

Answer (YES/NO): NO